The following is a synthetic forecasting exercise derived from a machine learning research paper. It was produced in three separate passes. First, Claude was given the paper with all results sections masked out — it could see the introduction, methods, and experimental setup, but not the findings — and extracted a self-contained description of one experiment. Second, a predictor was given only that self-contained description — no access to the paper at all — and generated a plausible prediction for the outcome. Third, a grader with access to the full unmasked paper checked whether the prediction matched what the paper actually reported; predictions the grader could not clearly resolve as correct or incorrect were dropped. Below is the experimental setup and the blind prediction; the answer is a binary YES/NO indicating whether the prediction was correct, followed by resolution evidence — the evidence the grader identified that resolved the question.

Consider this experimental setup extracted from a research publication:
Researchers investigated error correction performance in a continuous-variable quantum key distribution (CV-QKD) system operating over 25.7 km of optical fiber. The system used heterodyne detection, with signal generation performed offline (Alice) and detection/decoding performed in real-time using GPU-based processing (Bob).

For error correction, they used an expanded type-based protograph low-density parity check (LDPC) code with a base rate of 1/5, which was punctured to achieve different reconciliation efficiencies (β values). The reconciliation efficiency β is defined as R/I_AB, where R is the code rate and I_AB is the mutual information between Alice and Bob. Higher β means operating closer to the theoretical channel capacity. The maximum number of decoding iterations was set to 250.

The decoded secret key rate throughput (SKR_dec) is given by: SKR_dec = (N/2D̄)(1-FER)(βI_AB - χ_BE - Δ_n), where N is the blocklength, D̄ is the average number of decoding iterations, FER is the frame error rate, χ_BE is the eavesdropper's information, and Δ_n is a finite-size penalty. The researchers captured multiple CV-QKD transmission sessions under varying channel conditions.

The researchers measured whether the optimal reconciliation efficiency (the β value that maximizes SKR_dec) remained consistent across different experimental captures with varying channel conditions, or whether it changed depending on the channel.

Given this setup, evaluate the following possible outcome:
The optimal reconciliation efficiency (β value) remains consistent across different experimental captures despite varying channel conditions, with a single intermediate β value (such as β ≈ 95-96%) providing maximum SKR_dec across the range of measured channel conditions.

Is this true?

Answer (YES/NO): NO